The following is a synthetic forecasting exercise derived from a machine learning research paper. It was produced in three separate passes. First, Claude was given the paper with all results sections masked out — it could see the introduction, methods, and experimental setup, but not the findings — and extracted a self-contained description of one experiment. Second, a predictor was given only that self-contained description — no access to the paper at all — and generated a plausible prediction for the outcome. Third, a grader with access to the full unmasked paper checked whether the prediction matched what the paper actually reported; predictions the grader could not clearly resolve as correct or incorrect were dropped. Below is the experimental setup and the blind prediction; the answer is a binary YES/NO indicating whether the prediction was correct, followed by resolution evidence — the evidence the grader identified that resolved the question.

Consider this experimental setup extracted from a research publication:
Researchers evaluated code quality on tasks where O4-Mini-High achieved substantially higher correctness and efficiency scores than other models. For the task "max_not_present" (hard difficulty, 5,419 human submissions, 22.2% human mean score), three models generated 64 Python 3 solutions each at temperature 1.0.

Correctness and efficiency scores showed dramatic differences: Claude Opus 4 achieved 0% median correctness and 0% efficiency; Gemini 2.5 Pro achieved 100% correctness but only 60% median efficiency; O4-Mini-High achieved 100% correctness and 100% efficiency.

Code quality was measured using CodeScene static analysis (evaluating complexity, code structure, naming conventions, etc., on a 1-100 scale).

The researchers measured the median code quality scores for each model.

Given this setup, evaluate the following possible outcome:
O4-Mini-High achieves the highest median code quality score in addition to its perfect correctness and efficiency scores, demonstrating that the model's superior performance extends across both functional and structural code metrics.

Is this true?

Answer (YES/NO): NO